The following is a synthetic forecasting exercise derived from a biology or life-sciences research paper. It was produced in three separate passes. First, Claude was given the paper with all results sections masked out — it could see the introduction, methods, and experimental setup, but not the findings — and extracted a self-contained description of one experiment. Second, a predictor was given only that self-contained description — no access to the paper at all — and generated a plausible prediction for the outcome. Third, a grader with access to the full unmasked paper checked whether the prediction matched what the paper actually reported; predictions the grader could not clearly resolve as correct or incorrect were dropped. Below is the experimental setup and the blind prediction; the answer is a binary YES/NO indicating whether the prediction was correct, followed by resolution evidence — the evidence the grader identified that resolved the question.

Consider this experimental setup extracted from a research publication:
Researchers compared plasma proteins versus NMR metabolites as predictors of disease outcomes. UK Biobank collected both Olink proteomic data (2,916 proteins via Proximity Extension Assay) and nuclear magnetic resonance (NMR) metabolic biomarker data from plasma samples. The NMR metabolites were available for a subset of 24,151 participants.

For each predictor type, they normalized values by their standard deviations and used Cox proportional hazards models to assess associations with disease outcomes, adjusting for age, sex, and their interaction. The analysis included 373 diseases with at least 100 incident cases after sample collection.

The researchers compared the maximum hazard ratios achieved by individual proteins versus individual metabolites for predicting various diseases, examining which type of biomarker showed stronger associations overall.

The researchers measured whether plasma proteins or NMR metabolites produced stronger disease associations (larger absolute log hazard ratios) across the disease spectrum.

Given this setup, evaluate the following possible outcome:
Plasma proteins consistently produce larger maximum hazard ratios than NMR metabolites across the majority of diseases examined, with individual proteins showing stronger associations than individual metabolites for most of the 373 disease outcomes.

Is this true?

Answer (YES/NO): YES